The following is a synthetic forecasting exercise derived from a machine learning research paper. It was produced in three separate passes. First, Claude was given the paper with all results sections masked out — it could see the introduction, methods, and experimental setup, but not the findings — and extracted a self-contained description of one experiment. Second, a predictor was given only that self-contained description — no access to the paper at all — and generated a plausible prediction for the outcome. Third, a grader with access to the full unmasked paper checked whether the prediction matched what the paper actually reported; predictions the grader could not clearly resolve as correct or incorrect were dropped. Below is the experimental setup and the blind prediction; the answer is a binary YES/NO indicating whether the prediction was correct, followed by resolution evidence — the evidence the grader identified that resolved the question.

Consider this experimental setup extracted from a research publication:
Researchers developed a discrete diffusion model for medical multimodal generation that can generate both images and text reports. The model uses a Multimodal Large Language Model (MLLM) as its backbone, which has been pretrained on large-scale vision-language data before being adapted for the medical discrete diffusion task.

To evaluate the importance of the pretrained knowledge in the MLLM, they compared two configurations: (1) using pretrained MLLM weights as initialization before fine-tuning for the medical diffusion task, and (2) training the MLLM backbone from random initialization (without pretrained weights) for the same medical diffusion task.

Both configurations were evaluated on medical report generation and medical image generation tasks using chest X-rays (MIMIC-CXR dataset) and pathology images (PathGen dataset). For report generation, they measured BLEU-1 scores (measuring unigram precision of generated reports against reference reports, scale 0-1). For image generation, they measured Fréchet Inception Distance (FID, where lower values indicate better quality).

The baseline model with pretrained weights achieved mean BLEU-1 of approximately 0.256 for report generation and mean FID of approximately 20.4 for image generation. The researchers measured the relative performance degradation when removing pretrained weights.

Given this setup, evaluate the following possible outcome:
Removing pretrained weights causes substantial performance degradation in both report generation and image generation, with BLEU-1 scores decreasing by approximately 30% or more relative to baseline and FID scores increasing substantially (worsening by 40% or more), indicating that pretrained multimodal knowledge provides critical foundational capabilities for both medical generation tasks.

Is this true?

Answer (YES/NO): NO